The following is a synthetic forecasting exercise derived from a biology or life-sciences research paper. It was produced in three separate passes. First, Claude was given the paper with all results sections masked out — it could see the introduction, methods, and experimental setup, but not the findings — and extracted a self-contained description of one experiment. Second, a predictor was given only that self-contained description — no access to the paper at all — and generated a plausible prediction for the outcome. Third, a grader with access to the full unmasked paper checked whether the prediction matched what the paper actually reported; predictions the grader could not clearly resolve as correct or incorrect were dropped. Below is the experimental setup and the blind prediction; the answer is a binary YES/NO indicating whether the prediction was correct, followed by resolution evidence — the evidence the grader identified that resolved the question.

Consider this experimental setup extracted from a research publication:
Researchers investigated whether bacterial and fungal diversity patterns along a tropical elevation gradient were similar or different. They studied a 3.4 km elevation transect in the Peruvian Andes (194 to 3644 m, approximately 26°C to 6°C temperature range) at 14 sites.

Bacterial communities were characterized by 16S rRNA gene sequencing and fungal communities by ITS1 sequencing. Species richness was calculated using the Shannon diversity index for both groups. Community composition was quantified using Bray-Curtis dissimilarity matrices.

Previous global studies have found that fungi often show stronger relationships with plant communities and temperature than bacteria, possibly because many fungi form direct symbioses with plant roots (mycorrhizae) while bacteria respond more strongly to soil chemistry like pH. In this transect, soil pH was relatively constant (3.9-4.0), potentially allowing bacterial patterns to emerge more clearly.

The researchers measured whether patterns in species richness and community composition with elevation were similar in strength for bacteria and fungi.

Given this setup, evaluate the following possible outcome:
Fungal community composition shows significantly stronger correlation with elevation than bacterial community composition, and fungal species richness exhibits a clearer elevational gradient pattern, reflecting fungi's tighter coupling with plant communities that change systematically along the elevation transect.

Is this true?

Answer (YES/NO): NO